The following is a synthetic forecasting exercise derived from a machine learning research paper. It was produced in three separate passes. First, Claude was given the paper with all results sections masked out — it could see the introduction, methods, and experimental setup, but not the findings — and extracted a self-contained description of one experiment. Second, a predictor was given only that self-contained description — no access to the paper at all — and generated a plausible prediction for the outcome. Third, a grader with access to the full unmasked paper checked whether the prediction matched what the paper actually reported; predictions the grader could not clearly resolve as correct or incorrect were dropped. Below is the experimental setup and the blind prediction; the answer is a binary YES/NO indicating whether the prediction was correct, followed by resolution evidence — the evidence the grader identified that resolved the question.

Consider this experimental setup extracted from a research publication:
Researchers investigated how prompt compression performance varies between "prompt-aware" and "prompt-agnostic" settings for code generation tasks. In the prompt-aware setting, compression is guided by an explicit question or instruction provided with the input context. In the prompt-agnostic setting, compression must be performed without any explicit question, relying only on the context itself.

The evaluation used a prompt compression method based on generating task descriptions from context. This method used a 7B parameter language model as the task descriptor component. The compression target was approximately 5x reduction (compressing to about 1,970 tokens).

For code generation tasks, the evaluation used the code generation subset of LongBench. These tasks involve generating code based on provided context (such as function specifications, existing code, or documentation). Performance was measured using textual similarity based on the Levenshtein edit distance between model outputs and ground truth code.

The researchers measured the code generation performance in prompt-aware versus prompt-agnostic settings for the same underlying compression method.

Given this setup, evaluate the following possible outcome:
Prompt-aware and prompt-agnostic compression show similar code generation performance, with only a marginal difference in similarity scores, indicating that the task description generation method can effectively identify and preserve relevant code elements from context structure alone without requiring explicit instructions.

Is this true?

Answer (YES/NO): NO